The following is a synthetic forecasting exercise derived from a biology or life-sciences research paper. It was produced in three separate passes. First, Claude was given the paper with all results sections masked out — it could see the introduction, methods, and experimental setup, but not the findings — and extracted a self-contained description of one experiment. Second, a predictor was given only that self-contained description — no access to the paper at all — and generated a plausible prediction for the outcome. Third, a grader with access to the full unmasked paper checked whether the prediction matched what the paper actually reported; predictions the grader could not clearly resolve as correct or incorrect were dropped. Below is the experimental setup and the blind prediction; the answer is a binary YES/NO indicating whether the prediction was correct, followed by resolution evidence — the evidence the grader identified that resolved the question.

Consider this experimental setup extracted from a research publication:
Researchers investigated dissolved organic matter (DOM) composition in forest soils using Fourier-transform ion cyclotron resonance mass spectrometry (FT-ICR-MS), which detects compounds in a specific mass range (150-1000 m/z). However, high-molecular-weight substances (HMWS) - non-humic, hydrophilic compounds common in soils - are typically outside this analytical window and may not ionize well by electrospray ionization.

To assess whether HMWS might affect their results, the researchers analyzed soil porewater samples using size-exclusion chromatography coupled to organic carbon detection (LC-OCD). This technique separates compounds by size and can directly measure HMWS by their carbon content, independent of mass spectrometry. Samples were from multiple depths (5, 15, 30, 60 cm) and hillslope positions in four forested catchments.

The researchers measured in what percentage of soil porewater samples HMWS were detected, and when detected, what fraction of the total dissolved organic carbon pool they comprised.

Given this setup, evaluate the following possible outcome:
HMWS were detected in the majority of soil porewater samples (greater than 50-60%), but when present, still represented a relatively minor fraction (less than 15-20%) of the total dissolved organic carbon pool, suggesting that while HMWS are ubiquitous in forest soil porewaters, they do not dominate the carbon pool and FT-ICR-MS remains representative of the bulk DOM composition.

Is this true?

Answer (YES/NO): NO